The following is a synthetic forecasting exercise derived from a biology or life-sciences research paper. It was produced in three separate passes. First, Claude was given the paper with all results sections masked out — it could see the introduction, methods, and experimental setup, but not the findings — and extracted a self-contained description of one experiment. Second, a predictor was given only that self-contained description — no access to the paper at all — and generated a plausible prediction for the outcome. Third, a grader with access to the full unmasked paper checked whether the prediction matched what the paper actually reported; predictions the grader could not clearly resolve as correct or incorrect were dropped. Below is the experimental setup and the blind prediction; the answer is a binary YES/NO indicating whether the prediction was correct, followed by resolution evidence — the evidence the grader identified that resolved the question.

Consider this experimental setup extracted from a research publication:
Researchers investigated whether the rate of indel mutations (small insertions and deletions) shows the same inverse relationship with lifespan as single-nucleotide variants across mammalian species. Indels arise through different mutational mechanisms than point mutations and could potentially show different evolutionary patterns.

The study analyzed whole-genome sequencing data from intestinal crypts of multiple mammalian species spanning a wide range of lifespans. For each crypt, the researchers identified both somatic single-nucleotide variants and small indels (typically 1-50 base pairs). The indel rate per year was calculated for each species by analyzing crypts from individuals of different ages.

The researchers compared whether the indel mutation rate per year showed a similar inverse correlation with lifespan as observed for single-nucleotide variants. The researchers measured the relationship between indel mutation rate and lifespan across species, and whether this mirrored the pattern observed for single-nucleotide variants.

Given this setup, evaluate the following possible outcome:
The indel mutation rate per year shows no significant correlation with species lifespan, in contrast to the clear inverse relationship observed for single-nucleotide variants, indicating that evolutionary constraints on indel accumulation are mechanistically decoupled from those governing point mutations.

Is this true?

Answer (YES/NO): NO